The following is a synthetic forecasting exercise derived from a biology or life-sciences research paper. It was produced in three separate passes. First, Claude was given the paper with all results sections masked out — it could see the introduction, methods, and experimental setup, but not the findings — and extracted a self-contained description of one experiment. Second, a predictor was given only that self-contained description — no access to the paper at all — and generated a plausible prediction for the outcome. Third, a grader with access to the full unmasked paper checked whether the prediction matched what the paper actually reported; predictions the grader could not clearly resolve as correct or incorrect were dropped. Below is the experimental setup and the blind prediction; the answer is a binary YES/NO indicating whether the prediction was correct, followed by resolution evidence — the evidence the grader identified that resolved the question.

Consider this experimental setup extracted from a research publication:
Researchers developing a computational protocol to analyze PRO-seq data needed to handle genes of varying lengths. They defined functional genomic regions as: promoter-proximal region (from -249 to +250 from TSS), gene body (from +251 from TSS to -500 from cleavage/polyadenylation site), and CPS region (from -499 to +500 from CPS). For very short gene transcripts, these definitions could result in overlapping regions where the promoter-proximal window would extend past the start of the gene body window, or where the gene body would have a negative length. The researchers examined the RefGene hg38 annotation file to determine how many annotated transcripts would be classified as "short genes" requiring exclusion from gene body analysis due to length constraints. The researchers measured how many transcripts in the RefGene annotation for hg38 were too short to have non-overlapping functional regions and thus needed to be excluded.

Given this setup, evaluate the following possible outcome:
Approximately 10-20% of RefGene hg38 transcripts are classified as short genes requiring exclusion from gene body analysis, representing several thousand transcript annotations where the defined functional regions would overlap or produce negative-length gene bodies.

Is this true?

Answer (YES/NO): NO